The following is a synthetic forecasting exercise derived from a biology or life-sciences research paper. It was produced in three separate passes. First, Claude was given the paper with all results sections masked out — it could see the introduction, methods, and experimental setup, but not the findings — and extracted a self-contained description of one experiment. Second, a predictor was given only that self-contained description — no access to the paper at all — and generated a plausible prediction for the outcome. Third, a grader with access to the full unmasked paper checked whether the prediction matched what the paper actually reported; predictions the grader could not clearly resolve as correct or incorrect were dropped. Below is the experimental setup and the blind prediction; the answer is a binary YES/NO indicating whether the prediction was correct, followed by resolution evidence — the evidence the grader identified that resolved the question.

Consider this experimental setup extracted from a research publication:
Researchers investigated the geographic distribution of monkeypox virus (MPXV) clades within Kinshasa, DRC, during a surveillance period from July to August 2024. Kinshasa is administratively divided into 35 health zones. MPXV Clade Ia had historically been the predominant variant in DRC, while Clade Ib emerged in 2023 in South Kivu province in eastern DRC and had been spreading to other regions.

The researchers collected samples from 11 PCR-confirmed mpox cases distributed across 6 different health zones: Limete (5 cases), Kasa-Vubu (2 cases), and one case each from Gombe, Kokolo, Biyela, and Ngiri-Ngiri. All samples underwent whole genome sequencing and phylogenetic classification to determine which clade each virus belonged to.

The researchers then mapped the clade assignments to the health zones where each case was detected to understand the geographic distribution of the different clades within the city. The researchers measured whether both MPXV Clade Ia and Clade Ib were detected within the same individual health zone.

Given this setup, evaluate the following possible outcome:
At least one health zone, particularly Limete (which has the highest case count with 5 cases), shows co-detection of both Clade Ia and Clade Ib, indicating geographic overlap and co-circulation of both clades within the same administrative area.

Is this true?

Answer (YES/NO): YES